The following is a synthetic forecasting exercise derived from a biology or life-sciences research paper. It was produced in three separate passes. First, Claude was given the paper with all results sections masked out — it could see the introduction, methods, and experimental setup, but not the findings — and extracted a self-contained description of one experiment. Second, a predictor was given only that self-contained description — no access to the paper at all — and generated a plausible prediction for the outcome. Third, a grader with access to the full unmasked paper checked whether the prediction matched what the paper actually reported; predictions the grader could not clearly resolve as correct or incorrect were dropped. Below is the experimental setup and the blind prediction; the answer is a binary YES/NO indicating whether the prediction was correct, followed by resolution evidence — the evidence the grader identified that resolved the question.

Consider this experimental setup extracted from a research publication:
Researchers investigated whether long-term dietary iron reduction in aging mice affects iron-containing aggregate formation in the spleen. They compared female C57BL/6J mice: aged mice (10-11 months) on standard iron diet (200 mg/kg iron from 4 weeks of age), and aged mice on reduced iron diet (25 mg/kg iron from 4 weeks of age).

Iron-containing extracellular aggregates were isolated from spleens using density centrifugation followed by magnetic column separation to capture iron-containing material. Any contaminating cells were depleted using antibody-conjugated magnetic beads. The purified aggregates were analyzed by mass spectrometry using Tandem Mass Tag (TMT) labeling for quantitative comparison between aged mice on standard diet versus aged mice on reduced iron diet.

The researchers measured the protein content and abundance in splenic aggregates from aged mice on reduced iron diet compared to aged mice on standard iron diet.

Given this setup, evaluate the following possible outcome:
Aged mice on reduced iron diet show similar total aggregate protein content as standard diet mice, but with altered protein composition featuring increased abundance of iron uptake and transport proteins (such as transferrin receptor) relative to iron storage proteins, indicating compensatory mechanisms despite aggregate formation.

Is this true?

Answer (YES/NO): NO